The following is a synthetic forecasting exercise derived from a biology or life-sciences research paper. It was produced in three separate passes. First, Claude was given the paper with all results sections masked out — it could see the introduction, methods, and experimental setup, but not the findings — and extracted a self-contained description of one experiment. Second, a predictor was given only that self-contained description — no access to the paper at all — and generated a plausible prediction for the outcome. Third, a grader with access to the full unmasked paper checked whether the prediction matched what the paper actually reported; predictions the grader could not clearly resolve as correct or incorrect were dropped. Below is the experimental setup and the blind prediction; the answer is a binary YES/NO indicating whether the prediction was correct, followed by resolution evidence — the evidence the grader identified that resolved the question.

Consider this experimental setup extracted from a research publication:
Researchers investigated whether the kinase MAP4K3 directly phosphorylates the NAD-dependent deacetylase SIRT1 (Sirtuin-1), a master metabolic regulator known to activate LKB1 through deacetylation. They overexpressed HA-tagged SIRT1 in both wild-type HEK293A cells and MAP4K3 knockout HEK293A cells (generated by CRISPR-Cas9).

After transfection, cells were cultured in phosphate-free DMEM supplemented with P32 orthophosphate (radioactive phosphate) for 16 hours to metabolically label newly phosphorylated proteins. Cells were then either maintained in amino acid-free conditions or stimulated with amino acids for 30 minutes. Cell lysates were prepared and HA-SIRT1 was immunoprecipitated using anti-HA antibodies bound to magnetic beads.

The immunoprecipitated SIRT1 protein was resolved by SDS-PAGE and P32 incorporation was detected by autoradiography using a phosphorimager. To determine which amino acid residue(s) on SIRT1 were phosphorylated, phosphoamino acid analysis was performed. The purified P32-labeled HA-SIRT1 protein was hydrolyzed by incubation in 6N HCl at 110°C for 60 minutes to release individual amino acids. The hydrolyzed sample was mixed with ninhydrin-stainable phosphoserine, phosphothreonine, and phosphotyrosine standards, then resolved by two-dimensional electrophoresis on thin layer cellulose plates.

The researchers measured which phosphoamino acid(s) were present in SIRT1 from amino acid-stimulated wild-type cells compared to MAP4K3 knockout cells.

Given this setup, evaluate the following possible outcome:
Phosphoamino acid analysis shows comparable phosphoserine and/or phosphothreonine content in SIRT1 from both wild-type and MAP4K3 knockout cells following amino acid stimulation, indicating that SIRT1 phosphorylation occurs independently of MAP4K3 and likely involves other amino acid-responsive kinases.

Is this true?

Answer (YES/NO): NO